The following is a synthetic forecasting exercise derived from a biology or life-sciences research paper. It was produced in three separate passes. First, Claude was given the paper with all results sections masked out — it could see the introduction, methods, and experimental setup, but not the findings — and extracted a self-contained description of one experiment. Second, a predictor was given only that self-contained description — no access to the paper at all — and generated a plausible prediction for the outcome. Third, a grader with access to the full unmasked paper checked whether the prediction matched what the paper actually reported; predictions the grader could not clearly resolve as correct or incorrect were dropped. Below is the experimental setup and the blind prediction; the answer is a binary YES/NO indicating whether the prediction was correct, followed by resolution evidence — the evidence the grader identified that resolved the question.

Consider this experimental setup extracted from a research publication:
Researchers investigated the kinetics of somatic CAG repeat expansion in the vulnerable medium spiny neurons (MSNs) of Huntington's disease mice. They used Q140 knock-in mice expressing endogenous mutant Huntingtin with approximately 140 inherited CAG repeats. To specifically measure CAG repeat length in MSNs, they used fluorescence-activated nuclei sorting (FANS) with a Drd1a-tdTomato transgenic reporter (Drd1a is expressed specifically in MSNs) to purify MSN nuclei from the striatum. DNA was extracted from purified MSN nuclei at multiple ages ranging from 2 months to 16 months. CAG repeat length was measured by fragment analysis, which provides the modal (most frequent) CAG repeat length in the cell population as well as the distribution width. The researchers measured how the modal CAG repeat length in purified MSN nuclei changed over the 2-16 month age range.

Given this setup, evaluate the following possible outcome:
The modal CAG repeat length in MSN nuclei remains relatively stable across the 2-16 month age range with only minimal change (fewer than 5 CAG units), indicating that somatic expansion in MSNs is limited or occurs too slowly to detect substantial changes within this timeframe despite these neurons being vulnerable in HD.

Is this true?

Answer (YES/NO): NO